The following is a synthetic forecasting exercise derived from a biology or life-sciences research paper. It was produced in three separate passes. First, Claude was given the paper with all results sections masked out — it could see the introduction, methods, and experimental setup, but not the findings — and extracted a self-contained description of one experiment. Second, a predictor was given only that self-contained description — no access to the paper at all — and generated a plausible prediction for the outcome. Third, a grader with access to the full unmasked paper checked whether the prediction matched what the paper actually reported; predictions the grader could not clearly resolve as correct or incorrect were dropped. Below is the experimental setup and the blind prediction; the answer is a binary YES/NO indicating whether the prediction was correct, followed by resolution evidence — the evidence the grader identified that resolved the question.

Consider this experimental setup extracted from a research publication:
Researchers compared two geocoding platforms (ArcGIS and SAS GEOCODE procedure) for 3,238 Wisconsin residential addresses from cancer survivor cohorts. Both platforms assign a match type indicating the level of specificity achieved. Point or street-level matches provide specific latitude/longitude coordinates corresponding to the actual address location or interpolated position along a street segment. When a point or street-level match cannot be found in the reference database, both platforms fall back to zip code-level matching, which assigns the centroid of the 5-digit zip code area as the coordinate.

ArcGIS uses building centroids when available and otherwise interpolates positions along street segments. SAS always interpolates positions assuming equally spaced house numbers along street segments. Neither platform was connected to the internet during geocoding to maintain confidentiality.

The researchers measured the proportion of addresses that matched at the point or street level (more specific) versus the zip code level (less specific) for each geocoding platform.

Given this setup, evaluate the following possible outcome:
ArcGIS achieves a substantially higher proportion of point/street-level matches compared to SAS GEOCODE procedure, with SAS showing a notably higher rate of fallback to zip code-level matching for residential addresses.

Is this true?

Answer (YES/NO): NO